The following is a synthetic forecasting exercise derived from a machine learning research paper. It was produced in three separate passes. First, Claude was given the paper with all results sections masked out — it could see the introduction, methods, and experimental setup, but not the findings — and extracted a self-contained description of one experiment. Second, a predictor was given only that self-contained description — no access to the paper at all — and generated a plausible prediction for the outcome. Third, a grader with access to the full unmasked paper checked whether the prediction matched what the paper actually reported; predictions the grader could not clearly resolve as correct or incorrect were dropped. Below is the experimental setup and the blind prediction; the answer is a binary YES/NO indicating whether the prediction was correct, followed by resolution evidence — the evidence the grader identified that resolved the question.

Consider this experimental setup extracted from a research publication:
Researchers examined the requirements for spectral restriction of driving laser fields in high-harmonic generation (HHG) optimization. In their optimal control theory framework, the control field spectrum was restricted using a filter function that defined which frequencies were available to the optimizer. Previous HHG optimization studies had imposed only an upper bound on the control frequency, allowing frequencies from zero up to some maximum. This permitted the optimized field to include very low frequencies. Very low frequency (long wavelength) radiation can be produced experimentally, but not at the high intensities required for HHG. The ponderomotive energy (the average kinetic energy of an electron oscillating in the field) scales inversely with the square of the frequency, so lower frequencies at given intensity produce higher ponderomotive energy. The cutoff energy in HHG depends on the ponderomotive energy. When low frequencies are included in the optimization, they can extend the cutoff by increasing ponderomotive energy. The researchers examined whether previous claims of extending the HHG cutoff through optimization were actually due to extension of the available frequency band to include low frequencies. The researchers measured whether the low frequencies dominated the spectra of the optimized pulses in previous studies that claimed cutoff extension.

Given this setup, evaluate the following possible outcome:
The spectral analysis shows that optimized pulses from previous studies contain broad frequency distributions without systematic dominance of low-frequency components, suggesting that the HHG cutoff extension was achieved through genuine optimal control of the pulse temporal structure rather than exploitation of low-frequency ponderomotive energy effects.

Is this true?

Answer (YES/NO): NO